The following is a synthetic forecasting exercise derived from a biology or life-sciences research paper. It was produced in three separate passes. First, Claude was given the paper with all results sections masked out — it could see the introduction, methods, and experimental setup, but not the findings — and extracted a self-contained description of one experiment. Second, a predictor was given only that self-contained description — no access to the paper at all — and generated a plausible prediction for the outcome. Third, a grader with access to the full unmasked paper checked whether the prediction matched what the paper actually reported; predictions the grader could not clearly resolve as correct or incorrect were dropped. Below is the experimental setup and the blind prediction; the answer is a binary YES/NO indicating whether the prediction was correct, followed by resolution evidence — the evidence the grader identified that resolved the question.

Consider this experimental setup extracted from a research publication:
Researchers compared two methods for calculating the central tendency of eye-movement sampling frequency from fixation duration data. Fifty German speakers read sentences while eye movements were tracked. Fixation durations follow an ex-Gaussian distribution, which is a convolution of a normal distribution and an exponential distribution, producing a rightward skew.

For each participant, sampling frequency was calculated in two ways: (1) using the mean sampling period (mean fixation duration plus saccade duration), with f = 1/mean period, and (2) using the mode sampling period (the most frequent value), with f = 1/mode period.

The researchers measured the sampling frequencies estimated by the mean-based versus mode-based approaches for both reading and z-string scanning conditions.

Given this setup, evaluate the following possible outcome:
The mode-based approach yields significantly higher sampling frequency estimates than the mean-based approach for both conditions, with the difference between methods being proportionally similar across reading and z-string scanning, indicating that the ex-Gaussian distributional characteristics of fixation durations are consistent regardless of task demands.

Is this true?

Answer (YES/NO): YES